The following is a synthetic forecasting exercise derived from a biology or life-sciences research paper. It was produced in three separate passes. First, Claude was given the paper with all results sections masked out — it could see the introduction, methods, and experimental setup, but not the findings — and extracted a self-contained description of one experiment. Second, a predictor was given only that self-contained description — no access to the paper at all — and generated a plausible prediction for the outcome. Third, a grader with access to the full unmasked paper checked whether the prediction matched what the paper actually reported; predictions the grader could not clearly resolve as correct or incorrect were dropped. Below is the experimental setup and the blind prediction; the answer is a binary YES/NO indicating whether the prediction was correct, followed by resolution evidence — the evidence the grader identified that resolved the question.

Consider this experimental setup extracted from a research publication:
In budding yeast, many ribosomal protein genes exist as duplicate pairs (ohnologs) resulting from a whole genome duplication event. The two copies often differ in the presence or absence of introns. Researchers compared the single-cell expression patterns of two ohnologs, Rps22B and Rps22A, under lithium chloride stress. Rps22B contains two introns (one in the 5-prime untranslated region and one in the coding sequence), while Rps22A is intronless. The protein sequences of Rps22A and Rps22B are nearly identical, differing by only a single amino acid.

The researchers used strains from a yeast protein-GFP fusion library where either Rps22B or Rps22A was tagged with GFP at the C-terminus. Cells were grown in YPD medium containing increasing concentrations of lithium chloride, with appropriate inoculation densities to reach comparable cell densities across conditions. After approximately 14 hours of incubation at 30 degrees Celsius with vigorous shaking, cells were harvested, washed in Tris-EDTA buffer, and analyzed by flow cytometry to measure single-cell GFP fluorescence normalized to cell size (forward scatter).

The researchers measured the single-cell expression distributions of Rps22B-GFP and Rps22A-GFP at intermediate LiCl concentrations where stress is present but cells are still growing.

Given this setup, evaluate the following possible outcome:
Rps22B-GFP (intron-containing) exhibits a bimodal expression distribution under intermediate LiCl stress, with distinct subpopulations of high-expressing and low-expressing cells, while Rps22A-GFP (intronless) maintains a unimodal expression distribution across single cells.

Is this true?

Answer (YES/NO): YES